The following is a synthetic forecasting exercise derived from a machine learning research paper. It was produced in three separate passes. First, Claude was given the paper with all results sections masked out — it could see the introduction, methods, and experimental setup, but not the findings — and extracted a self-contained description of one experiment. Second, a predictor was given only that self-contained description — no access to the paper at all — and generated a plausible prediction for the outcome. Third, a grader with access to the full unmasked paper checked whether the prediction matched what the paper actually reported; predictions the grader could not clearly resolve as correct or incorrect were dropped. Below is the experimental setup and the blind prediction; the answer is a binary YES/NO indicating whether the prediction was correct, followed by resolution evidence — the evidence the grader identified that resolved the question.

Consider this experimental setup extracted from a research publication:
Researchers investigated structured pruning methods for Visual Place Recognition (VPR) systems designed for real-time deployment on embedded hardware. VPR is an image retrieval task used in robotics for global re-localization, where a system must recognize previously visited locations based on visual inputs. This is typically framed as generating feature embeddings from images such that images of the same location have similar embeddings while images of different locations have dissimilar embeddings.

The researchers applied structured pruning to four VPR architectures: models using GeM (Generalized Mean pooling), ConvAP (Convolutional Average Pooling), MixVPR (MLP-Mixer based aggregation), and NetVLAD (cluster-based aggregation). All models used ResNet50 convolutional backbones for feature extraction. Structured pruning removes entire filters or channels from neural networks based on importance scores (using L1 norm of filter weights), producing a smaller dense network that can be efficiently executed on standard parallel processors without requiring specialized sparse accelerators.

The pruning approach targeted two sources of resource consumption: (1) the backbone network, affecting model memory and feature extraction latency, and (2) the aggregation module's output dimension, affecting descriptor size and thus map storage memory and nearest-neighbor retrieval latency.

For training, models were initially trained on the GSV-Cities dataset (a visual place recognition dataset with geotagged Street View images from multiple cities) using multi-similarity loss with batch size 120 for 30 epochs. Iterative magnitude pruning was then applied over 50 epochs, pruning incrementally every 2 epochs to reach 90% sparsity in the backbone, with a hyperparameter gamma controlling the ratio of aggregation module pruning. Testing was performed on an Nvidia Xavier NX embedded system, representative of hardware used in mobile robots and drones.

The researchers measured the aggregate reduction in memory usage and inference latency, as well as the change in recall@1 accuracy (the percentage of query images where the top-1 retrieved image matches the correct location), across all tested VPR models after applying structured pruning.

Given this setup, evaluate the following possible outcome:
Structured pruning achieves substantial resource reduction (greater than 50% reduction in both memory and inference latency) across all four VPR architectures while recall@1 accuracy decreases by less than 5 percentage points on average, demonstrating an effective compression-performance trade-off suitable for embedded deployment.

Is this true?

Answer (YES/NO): NO